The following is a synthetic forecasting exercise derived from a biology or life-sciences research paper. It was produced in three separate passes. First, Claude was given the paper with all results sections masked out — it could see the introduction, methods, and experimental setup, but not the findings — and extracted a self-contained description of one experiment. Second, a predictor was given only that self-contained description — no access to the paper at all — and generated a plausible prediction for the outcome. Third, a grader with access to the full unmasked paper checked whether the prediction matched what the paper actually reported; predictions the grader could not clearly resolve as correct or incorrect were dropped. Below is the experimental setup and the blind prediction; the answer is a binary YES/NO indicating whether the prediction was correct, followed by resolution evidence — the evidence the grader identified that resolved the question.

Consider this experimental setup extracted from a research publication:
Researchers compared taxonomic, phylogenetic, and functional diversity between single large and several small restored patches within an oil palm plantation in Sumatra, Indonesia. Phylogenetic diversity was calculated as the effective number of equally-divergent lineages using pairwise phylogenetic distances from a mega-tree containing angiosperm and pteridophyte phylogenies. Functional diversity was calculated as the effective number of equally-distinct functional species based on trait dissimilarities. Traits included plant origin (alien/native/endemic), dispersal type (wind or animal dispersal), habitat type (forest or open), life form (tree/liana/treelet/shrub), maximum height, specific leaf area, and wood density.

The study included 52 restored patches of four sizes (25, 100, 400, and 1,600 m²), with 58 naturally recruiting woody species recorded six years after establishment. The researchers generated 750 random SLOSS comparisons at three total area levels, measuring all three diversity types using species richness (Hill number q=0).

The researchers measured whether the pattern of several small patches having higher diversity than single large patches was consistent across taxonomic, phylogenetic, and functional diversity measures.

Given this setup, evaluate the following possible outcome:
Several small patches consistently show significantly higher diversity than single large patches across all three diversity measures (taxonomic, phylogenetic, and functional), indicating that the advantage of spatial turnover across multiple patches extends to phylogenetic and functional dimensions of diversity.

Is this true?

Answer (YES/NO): YES